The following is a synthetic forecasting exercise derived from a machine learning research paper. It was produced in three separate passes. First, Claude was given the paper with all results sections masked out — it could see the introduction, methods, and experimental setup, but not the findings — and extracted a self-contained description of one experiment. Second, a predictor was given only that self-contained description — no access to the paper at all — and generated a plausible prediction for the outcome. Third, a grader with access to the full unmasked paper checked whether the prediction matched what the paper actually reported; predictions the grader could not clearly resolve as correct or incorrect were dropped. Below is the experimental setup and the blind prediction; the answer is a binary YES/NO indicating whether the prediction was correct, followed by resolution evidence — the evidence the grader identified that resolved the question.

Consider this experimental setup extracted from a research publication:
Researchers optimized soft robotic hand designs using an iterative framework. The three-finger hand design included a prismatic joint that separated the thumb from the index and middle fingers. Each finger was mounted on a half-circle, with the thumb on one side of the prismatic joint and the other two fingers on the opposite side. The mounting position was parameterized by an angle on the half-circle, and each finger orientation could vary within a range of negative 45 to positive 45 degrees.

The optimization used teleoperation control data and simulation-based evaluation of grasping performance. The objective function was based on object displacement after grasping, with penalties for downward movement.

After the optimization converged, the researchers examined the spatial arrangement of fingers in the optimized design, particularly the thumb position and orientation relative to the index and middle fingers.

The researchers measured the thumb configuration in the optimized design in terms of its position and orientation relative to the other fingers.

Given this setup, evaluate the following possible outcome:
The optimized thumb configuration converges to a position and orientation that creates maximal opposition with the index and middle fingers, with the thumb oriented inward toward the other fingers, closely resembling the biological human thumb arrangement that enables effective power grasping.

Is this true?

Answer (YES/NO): NO